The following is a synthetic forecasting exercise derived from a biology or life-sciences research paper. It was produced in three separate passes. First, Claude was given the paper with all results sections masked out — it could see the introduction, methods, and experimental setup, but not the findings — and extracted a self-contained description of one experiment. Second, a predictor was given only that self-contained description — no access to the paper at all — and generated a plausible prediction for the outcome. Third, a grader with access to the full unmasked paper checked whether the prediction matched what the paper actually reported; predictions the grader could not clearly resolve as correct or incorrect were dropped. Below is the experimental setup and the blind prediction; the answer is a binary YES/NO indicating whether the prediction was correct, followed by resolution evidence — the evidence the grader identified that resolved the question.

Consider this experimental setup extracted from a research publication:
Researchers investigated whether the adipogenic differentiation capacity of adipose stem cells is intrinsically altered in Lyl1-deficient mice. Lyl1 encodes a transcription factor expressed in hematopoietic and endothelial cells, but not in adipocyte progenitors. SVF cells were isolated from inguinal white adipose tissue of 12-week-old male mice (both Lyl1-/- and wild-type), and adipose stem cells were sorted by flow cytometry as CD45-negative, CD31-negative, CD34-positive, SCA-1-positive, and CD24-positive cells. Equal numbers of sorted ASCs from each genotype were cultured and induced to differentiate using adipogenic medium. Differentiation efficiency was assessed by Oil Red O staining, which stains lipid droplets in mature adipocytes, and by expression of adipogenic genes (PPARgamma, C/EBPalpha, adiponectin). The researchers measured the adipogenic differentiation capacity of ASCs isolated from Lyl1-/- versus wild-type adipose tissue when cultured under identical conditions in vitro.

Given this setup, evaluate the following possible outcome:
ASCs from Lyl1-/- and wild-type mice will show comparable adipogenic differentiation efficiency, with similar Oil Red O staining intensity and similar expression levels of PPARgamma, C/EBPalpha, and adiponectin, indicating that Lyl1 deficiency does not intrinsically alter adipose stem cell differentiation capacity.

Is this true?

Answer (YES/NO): YES